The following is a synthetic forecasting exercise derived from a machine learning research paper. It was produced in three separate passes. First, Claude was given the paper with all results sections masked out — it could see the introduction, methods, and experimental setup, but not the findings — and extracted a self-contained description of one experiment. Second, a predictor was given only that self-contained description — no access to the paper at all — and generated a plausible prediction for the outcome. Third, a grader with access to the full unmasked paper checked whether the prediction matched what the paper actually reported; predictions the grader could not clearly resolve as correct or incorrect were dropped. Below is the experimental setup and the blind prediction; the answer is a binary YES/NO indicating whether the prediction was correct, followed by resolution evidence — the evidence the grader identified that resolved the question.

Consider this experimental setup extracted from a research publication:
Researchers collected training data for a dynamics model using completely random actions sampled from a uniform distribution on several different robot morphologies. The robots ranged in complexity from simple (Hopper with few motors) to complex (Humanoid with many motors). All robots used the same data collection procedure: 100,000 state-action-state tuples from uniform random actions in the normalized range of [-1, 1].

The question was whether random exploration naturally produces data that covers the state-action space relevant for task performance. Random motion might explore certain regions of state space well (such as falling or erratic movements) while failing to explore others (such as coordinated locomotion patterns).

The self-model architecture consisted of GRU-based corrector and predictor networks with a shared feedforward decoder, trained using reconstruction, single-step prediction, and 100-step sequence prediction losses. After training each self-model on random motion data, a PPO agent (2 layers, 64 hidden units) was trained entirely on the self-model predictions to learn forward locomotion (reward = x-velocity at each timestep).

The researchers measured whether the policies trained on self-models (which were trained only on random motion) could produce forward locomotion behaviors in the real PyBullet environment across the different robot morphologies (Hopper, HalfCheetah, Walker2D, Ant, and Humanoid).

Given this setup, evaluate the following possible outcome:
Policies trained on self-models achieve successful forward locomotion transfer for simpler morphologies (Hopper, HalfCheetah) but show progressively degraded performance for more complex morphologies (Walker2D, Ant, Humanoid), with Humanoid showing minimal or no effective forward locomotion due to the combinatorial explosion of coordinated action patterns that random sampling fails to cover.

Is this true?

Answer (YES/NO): NO